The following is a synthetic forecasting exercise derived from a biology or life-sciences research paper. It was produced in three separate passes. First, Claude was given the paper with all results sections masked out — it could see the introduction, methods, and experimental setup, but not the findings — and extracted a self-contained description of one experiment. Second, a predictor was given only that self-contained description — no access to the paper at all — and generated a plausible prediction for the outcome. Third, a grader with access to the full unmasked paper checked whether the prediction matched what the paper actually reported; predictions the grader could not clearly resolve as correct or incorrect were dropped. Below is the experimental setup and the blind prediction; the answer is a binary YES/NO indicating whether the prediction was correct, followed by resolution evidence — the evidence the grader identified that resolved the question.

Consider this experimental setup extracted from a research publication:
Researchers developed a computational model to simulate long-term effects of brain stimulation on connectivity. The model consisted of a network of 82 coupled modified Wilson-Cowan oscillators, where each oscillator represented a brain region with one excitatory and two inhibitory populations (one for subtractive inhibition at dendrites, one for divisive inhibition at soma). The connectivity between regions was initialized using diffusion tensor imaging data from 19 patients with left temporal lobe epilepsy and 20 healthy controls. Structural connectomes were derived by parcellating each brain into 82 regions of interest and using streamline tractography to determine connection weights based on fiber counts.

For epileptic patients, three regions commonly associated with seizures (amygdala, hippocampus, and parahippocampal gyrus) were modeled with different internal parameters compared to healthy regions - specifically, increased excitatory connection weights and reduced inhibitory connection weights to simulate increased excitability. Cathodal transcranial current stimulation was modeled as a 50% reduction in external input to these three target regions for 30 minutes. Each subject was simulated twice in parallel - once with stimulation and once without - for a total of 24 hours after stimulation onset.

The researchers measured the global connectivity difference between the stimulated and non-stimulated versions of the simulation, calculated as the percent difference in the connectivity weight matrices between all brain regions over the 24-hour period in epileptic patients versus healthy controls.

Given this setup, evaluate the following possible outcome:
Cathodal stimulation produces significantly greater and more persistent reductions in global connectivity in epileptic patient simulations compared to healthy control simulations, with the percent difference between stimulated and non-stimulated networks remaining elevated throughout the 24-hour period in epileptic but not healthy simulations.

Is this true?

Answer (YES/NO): NO